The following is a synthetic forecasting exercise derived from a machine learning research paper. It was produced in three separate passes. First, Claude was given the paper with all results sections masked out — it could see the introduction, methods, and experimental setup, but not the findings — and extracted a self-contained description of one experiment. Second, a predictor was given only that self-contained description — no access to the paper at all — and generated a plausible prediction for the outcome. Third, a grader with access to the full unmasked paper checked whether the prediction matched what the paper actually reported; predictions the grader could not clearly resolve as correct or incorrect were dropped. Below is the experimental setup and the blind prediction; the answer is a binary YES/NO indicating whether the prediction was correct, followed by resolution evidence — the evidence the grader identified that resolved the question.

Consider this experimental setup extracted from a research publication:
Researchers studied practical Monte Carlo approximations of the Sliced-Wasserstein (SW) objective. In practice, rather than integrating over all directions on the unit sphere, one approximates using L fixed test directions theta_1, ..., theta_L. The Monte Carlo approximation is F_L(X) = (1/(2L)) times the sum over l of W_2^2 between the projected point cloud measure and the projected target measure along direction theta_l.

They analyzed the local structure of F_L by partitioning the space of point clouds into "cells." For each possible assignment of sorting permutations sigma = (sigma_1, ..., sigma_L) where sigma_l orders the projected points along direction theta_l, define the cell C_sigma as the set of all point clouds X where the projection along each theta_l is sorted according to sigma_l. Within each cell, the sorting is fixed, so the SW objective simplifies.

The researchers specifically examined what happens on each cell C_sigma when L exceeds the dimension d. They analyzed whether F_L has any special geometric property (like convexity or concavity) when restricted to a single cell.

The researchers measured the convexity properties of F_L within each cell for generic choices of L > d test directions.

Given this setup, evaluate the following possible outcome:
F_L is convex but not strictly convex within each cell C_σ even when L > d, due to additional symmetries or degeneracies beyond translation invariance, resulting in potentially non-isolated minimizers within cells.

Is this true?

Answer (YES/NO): NO